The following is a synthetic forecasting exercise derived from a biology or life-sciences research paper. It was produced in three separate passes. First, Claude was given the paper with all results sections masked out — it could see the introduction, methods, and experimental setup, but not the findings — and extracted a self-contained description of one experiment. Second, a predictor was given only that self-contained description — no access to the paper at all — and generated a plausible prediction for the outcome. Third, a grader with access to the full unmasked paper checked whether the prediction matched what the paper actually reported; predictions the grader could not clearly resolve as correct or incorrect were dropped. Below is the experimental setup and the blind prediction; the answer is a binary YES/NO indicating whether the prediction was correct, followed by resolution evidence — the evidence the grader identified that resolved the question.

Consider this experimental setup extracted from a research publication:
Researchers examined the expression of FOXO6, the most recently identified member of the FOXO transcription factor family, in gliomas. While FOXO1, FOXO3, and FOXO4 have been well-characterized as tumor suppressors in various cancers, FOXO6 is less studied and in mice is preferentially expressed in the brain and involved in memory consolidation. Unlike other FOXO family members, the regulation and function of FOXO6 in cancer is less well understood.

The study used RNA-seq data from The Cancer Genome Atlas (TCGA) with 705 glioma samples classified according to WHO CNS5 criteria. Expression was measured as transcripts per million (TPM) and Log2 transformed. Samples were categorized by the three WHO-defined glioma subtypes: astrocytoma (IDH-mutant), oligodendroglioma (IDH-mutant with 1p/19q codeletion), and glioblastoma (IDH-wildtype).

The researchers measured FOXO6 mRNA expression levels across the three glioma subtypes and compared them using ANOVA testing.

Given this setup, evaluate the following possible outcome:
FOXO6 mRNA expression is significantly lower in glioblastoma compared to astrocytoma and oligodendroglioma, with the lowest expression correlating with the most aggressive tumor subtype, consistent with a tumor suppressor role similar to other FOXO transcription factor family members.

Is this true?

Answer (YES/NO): NO